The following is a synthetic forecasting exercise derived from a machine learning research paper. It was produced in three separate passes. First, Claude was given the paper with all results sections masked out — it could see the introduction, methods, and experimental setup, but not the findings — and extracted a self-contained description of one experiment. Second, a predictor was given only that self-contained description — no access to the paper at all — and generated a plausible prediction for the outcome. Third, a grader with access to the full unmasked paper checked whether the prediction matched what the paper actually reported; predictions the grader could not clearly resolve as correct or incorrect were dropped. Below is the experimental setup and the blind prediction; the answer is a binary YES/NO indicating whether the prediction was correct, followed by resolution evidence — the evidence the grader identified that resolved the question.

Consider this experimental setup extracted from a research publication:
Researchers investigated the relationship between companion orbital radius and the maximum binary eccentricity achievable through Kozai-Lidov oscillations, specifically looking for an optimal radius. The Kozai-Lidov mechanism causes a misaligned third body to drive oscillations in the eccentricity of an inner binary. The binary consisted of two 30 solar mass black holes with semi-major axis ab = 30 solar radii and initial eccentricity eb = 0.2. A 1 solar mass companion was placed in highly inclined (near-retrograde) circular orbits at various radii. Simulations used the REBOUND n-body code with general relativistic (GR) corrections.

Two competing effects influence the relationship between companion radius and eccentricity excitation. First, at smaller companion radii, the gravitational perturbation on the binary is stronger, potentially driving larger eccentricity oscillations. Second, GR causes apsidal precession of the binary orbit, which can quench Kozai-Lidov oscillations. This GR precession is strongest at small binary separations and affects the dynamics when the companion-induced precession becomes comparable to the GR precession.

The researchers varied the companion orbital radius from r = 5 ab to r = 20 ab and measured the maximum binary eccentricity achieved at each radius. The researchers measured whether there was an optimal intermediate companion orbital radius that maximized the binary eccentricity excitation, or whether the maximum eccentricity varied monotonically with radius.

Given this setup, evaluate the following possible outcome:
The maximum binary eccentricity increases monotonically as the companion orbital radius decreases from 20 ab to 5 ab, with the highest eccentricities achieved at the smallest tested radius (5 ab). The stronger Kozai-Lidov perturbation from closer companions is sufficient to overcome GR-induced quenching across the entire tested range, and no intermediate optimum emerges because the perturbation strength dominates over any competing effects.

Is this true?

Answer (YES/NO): NO